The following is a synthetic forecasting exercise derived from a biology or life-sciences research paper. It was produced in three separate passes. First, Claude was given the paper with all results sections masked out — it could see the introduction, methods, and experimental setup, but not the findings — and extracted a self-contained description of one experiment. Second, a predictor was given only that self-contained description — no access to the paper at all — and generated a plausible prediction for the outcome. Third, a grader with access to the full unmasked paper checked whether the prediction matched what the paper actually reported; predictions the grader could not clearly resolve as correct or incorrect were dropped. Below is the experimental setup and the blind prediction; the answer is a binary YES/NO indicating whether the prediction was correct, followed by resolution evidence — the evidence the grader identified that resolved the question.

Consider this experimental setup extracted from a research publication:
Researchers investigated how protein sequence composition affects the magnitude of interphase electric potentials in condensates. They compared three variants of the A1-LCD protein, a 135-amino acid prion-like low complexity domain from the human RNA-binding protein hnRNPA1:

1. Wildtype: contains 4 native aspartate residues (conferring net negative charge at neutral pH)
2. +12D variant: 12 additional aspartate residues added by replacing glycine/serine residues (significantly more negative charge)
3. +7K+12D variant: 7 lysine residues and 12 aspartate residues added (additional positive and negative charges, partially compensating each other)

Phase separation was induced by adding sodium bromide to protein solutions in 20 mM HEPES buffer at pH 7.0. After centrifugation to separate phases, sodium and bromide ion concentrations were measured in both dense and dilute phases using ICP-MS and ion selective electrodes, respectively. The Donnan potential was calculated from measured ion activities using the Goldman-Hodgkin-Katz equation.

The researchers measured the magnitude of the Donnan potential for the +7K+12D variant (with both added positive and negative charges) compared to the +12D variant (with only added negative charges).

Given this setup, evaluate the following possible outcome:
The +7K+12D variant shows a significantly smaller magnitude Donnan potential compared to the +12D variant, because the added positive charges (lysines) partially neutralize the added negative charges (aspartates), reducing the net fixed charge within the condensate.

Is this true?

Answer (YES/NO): YES